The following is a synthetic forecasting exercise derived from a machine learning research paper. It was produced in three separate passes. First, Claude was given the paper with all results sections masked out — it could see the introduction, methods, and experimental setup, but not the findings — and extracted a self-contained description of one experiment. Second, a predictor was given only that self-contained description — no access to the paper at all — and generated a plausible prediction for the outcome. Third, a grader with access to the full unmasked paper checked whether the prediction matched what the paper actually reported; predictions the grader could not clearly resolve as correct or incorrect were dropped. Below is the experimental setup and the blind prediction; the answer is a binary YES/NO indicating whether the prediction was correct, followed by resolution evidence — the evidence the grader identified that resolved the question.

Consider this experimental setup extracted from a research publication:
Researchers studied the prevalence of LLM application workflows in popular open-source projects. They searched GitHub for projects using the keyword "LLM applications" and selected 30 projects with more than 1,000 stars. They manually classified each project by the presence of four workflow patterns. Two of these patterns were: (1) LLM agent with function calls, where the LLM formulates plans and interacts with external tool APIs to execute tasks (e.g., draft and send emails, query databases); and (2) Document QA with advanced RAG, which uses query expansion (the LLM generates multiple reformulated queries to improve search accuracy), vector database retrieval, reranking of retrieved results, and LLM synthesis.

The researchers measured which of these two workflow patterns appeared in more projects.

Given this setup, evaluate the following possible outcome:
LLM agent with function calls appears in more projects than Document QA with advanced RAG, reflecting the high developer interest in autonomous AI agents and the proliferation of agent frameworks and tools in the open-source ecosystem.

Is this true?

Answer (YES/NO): NO